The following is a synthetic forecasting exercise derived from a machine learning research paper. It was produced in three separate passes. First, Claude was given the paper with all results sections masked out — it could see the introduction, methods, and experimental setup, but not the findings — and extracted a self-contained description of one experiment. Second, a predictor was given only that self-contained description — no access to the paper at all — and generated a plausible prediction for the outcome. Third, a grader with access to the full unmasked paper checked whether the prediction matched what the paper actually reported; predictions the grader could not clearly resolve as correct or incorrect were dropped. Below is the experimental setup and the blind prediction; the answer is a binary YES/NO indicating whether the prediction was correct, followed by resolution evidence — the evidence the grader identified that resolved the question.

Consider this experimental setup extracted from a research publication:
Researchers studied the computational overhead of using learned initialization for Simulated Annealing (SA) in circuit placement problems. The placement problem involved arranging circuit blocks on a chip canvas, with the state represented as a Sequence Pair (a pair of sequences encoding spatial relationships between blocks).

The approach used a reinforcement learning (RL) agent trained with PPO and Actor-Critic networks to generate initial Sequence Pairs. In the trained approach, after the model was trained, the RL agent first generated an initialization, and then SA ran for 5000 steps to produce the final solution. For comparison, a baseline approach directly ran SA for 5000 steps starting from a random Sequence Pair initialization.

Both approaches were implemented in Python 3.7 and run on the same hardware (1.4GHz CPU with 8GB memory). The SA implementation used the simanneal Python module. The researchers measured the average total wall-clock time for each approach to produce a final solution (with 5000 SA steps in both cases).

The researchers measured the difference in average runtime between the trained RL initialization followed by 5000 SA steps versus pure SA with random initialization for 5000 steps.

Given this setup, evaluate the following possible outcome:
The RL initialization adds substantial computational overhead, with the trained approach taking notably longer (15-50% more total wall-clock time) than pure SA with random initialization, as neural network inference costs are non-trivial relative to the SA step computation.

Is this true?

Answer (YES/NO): NO